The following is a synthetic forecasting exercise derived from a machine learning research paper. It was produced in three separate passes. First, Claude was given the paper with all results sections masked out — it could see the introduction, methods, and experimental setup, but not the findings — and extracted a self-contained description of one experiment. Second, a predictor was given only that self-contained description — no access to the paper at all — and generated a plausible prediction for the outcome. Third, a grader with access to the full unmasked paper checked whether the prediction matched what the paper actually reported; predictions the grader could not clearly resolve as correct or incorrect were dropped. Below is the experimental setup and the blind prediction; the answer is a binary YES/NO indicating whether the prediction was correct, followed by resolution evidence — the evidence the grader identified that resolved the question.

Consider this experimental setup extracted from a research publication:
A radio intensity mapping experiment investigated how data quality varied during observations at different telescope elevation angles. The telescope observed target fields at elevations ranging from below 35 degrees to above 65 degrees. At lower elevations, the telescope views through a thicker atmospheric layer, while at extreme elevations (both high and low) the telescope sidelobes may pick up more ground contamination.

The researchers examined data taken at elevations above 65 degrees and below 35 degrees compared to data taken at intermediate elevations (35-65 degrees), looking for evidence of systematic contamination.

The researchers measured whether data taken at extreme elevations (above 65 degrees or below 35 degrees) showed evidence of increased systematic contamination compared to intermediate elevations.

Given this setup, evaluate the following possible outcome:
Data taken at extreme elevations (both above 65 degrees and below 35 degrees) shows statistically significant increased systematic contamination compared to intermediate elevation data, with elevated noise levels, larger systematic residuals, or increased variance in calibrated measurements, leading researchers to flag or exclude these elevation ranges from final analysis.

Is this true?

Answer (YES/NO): YES